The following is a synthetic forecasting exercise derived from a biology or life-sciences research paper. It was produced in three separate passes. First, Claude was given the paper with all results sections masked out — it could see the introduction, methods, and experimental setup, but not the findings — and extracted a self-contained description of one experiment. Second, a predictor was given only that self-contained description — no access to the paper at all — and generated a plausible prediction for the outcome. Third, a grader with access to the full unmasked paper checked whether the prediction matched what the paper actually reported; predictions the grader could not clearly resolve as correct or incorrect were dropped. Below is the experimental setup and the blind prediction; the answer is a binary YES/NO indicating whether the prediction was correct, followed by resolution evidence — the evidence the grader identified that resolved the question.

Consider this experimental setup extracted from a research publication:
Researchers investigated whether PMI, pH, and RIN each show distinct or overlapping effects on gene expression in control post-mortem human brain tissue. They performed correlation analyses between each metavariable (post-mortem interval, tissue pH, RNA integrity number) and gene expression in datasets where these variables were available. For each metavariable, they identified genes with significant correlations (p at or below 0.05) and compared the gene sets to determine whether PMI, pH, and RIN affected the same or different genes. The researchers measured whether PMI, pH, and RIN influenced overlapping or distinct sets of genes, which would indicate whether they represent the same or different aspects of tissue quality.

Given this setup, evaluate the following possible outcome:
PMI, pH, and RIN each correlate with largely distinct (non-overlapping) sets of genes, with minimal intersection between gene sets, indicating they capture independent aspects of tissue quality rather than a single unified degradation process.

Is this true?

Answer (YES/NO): YES